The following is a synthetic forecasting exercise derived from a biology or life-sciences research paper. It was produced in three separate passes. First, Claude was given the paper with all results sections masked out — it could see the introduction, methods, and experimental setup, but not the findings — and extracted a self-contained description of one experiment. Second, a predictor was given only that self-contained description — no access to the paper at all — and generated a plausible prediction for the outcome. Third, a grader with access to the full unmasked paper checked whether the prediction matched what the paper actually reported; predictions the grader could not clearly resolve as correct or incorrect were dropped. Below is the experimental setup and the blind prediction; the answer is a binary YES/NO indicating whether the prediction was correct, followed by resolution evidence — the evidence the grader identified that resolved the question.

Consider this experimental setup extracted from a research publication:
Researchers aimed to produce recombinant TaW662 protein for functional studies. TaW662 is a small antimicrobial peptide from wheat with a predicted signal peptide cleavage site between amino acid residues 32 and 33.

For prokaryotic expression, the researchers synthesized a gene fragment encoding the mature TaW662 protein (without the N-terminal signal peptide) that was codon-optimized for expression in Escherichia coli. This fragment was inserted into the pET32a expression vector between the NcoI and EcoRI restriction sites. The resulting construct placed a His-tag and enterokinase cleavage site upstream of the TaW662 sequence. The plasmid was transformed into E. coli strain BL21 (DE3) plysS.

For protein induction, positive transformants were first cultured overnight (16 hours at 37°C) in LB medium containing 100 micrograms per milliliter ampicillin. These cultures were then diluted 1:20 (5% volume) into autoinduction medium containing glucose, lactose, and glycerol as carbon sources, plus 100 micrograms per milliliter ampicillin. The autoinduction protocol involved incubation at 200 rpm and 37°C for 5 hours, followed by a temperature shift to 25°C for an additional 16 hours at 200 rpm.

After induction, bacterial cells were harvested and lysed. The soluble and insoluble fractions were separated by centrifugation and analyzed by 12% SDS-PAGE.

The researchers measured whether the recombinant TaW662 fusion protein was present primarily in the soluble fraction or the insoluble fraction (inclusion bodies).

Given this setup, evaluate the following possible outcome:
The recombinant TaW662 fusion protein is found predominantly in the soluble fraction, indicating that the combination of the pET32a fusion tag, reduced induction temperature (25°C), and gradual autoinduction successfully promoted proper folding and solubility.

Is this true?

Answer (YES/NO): YES